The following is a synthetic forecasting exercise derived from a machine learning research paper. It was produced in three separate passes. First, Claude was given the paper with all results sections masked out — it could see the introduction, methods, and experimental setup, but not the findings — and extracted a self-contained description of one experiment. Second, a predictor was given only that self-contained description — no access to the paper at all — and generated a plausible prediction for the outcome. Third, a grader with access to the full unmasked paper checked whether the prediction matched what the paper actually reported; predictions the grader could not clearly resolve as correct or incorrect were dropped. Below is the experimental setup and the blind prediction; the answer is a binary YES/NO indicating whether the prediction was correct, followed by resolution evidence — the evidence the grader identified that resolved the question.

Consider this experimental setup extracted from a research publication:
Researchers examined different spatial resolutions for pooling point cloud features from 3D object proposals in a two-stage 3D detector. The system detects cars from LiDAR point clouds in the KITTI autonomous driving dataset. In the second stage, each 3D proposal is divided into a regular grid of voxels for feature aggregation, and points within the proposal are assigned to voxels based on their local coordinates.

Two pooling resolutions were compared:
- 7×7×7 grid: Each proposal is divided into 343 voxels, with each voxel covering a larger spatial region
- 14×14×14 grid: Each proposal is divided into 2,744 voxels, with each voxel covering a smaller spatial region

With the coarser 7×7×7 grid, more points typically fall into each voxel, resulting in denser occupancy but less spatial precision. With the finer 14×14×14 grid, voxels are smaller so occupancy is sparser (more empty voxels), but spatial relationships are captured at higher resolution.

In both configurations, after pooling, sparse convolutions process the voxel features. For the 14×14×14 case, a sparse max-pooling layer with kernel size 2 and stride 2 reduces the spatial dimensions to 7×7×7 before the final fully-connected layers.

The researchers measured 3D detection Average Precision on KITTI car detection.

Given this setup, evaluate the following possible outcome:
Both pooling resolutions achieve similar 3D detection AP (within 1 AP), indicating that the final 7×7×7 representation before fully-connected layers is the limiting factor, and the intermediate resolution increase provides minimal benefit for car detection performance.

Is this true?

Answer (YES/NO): NO